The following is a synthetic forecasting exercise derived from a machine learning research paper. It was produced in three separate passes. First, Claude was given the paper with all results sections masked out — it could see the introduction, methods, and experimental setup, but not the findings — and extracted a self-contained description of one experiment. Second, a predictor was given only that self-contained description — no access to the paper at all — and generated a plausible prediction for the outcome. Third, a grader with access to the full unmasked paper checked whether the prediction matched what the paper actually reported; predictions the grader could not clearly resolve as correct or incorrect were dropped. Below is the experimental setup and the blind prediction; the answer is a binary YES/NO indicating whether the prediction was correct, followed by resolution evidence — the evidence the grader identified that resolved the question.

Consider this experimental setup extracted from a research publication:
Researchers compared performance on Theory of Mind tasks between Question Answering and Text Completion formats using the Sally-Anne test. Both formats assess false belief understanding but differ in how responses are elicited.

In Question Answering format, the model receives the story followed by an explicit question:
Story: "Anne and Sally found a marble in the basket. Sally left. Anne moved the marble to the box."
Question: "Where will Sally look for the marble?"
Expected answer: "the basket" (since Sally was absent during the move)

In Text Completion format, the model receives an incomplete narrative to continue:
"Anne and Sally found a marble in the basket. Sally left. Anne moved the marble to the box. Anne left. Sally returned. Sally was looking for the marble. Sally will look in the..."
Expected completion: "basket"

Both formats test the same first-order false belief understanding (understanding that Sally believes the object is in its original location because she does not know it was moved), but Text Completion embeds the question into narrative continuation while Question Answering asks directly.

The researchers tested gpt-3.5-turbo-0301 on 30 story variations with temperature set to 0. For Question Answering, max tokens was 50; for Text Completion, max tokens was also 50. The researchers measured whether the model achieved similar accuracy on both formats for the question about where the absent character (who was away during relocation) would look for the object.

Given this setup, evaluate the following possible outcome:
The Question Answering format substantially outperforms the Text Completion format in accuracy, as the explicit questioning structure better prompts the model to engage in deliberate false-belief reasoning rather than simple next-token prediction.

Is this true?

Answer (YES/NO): NO